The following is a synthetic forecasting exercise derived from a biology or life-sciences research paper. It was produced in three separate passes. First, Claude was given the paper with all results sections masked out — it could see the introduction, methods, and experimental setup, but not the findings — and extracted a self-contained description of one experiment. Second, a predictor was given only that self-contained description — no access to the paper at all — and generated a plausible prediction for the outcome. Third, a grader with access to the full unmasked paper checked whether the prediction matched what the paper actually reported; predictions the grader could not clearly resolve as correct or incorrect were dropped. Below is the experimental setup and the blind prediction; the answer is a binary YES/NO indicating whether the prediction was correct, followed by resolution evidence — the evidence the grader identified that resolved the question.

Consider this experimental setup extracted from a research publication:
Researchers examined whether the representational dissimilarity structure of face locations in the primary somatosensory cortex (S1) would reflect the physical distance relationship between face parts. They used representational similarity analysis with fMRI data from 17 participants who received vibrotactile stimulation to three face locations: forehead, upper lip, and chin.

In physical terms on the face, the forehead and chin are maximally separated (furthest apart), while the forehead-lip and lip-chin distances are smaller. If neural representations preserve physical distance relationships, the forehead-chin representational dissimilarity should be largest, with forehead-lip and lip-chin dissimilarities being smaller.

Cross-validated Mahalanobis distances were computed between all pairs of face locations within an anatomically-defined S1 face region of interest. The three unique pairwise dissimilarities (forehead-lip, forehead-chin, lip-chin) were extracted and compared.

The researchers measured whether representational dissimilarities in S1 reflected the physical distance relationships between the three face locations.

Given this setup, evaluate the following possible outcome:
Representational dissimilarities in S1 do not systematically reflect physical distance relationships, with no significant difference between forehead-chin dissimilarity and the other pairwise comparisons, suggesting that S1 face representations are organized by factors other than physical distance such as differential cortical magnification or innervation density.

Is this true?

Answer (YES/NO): NO